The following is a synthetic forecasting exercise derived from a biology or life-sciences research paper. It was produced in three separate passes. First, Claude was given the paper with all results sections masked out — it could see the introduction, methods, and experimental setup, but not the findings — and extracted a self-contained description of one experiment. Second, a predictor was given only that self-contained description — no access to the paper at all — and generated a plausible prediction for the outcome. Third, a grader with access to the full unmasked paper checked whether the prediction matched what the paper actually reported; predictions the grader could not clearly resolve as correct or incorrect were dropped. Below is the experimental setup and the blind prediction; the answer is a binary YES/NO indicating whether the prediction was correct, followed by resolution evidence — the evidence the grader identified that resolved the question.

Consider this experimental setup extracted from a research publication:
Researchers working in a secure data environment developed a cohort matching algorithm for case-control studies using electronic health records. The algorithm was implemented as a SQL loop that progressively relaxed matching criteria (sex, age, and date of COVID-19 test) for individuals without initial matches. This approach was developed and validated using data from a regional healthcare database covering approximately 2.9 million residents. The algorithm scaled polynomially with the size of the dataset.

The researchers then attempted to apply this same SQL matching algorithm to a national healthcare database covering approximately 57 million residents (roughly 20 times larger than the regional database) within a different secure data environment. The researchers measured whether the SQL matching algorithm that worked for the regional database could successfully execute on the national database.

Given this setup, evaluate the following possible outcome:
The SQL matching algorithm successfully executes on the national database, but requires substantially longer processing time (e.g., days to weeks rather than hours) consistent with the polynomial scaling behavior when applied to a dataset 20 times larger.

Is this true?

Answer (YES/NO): NO